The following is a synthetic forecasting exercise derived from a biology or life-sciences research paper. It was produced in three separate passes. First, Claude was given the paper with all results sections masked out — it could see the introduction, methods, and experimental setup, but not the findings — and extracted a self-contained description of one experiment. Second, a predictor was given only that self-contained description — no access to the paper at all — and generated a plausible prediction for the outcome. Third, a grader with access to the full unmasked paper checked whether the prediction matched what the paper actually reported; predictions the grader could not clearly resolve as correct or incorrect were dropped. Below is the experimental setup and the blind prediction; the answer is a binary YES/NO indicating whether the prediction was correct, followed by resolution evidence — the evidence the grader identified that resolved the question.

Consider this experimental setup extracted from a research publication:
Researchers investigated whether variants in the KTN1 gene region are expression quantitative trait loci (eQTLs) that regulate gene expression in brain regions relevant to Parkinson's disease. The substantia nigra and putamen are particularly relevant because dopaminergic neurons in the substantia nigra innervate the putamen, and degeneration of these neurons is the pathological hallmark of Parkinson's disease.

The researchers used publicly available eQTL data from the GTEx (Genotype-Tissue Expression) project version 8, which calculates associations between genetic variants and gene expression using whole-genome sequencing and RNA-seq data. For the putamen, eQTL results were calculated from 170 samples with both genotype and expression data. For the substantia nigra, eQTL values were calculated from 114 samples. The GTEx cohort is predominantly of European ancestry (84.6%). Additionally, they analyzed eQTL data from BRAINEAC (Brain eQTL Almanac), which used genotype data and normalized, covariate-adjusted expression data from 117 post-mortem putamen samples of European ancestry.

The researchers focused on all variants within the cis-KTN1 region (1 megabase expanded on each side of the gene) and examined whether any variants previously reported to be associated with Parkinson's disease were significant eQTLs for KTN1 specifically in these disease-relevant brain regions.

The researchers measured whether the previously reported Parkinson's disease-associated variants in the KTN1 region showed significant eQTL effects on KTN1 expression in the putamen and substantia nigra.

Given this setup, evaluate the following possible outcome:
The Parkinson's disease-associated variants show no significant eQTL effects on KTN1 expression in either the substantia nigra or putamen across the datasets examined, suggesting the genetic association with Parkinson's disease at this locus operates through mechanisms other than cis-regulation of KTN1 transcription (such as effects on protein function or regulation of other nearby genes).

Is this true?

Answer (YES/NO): YES